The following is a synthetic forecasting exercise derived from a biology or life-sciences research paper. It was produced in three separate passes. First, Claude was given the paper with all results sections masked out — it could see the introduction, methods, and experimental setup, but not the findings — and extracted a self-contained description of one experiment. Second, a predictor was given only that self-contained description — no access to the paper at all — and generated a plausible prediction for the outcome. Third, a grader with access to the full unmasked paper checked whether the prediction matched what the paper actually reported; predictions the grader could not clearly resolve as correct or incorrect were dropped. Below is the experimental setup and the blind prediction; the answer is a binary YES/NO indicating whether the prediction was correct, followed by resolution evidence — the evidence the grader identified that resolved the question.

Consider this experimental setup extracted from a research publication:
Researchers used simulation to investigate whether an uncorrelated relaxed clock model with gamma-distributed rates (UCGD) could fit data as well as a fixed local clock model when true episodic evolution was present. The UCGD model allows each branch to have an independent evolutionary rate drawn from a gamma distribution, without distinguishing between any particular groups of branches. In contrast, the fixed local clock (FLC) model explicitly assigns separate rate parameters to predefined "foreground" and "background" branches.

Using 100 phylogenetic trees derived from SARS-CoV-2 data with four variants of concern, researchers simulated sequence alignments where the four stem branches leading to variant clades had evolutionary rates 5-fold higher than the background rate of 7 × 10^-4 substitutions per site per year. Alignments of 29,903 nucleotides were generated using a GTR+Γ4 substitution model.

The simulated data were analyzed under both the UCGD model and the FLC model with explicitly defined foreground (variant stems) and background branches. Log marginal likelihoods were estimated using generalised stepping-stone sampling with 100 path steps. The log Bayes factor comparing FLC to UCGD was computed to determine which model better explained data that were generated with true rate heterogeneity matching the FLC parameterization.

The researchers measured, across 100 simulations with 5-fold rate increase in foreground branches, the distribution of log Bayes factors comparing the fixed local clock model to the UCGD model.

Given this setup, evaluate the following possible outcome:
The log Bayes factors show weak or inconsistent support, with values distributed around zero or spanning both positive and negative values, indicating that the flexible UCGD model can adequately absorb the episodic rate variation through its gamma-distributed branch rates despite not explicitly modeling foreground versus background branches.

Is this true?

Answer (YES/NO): NO